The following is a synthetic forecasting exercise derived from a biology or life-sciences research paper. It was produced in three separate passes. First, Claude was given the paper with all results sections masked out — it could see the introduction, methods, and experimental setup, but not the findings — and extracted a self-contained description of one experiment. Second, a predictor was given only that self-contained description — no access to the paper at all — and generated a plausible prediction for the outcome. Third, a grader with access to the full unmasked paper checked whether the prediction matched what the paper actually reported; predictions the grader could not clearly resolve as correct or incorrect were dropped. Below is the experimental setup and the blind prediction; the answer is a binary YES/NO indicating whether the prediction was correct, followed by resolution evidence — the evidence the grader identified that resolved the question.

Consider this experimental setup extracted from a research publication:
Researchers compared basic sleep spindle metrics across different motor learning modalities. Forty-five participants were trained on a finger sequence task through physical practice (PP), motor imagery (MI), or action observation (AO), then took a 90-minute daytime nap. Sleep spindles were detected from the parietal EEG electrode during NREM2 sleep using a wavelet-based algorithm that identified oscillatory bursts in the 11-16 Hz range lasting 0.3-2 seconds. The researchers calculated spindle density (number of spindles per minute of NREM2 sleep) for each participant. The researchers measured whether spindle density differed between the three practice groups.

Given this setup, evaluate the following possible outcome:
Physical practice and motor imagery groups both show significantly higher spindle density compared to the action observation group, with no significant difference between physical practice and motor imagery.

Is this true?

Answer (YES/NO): NO